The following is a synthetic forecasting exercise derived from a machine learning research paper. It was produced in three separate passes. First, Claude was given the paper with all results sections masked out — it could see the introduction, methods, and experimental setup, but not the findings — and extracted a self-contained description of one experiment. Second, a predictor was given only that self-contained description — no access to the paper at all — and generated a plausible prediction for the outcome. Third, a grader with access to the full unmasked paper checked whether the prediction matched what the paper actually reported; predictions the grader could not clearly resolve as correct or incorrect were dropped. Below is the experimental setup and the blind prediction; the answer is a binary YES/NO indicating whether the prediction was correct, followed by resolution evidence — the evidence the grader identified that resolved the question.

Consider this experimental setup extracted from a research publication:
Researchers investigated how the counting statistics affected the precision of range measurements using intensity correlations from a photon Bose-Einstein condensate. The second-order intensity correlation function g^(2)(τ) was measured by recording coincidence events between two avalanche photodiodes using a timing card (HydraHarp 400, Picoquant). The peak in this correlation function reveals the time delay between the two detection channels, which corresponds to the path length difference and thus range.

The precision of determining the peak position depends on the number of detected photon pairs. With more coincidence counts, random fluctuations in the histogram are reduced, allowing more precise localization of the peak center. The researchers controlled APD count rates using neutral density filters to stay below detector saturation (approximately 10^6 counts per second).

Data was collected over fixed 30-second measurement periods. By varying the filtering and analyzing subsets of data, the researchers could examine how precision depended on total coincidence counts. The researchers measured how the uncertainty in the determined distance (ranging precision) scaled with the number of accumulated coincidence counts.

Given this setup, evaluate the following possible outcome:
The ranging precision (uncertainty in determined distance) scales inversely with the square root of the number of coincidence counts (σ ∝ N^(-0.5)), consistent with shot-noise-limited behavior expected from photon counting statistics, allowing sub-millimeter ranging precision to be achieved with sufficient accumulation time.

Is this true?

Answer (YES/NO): NO